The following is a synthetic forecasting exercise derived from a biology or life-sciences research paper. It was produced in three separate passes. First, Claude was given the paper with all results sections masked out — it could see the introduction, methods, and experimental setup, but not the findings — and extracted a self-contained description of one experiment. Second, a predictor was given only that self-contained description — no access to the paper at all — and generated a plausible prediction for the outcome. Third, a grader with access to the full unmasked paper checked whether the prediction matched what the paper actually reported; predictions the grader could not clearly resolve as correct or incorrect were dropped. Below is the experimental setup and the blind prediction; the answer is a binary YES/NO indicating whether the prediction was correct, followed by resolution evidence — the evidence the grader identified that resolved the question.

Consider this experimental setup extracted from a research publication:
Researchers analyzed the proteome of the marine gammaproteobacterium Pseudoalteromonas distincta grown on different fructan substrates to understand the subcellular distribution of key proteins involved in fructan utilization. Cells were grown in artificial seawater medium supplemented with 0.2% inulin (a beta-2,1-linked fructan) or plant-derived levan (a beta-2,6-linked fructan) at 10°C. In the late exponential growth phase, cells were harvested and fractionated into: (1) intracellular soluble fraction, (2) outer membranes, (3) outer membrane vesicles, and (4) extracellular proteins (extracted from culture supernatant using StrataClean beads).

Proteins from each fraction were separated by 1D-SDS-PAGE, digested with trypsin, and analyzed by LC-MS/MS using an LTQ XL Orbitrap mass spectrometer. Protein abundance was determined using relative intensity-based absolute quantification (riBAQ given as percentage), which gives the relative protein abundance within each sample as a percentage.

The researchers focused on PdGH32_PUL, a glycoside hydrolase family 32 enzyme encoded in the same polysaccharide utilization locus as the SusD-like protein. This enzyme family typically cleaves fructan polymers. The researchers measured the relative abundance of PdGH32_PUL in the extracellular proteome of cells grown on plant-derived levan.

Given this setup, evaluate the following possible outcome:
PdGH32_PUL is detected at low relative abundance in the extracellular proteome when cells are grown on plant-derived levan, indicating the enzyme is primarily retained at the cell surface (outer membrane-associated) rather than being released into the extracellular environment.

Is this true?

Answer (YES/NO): NO